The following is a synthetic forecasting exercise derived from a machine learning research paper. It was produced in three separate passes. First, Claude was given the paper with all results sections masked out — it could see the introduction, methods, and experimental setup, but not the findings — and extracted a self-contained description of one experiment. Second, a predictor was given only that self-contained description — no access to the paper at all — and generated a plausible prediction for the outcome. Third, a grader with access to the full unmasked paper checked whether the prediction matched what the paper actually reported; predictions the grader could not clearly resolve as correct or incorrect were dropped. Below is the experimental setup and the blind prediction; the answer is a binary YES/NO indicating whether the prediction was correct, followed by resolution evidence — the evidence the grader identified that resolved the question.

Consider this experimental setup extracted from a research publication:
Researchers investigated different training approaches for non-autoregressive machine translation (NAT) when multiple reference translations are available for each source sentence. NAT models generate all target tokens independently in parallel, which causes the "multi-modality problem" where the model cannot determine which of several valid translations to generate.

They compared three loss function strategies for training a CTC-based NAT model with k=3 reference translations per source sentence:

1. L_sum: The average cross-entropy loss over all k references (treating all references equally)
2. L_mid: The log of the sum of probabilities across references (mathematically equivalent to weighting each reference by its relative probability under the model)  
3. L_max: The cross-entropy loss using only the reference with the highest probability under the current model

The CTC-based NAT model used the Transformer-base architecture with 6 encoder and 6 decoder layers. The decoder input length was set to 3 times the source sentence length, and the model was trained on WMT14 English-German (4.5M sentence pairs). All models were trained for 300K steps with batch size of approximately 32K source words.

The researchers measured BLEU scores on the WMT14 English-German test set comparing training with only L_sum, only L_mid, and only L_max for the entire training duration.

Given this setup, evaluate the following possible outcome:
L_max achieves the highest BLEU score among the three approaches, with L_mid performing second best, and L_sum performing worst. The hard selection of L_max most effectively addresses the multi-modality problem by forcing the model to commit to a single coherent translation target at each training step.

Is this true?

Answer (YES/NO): NO